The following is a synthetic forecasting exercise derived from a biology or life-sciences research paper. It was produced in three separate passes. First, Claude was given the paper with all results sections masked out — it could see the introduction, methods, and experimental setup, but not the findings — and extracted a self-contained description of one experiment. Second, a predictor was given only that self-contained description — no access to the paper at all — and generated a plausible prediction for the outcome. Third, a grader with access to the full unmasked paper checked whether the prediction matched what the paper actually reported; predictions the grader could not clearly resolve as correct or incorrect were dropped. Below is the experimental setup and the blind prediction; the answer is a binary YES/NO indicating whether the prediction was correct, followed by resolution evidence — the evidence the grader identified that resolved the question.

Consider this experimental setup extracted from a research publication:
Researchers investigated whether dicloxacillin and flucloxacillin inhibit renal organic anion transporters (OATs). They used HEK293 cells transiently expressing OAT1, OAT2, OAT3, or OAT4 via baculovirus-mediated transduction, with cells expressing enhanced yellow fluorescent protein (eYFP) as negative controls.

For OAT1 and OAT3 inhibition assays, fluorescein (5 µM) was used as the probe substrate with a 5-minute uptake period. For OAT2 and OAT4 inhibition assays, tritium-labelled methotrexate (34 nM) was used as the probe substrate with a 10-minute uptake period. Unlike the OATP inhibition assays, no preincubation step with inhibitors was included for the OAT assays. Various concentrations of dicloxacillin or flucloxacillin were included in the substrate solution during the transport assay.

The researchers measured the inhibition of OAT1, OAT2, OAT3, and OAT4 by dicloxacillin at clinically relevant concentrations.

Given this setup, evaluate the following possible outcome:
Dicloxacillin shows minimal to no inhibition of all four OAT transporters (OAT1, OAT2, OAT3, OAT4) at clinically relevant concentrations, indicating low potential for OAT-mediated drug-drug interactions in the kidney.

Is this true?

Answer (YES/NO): NO